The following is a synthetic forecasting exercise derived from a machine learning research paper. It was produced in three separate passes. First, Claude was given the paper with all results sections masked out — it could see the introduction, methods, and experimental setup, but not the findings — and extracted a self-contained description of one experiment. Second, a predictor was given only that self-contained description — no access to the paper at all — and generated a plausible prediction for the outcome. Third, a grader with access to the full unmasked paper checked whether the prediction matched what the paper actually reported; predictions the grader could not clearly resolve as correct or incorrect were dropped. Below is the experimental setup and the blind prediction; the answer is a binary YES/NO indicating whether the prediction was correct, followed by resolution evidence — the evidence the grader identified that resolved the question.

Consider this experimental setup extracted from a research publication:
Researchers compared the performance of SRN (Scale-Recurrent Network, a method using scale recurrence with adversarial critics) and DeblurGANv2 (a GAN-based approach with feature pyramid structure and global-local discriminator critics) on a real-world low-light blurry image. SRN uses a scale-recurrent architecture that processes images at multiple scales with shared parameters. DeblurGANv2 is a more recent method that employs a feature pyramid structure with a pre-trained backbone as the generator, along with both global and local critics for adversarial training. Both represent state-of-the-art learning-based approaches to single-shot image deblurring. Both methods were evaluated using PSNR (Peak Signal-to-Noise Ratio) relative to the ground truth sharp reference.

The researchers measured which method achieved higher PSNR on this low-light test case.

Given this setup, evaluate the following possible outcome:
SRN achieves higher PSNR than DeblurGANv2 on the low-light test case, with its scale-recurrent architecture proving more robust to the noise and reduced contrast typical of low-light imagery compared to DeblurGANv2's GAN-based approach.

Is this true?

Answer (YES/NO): YES